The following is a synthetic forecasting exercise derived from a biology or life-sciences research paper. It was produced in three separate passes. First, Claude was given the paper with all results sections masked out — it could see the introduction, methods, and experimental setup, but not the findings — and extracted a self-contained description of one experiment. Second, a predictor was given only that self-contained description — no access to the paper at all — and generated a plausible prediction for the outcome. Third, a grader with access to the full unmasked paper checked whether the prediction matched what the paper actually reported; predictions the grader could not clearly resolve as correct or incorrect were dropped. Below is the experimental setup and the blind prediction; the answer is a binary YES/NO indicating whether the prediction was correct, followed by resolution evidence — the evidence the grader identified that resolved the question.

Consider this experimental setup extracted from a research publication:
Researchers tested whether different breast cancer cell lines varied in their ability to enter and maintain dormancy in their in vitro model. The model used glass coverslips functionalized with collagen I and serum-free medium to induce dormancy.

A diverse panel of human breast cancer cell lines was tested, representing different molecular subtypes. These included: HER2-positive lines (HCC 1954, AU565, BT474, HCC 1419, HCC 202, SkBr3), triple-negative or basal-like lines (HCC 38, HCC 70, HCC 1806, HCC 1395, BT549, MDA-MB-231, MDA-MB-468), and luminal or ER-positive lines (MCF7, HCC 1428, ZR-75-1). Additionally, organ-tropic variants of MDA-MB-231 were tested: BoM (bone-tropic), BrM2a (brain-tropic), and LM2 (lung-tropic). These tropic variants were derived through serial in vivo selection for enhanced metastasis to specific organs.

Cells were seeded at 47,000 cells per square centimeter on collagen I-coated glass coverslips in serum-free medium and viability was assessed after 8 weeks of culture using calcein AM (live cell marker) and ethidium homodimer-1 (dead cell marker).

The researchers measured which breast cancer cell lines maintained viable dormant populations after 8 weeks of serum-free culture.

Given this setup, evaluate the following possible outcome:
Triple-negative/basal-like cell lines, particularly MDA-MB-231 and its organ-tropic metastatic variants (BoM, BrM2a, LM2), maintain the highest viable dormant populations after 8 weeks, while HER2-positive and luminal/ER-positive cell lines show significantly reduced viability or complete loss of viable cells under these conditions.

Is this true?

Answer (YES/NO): NO